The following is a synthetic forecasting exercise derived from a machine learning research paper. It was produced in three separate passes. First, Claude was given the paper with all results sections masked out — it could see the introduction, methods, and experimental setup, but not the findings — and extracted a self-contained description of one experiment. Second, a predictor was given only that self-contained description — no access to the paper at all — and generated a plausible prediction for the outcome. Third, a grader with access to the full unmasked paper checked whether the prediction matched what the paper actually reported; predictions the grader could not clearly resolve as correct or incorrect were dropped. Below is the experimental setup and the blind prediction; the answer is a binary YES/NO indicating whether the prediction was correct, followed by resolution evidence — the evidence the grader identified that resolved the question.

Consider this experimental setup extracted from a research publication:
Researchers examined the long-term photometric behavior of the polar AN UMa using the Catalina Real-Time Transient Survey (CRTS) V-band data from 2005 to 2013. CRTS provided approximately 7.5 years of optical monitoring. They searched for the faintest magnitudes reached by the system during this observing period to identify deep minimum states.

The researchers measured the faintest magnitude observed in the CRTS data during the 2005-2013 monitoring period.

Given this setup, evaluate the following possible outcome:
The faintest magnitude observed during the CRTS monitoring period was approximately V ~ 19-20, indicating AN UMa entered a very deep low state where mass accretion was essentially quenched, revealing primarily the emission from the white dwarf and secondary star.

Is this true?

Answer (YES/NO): NO